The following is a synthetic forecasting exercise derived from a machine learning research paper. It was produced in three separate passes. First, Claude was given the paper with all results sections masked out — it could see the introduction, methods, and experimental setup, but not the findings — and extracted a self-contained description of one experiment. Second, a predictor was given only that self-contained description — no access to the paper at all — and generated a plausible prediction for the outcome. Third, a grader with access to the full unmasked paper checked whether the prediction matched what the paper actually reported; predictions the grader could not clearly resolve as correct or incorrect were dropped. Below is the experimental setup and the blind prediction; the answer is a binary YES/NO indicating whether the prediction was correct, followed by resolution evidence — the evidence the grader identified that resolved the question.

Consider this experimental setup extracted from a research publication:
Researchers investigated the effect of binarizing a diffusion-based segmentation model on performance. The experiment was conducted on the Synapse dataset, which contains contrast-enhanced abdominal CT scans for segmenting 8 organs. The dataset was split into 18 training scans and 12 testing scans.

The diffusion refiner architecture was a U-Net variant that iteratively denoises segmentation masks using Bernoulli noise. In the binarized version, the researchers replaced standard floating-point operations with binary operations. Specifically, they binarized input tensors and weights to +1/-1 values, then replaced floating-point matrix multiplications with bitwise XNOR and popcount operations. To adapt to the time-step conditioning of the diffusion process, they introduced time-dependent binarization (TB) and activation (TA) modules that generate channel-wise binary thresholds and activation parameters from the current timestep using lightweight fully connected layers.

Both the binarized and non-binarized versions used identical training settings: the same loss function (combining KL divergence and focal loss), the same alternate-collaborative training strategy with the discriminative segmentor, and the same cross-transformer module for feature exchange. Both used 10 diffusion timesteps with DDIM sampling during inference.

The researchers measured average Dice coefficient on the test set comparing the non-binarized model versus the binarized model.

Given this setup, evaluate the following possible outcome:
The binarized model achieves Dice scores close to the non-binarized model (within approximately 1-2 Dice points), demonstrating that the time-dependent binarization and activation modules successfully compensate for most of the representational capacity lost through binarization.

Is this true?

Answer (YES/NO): YES